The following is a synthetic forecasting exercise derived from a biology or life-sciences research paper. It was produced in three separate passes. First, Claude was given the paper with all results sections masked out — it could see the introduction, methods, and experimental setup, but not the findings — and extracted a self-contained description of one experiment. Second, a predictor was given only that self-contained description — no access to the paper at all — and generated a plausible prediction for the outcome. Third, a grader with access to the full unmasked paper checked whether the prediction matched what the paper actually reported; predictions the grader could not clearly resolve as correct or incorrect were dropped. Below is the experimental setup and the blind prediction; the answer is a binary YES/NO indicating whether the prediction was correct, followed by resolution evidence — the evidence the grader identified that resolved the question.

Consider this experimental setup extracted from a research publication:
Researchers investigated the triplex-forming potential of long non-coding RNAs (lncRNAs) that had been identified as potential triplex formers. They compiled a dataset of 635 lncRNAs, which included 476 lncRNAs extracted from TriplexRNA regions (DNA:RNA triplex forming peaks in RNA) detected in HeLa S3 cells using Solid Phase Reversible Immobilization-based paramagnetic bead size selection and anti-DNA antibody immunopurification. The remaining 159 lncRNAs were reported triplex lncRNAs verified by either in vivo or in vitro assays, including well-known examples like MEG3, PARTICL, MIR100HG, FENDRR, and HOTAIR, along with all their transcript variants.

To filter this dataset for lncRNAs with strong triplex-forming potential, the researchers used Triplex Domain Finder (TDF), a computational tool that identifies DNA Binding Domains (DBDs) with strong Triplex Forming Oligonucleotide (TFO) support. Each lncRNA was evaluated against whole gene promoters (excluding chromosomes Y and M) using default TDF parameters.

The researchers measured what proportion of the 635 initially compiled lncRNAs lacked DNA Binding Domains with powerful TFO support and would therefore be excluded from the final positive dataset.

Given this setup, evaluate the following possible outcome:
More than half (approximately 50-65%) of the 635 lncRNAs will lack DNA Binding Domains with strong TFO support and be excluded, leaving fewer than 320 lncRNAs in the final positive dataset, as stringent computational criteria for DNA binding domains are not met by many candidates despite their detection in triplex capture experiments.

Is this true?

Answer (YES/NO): NO